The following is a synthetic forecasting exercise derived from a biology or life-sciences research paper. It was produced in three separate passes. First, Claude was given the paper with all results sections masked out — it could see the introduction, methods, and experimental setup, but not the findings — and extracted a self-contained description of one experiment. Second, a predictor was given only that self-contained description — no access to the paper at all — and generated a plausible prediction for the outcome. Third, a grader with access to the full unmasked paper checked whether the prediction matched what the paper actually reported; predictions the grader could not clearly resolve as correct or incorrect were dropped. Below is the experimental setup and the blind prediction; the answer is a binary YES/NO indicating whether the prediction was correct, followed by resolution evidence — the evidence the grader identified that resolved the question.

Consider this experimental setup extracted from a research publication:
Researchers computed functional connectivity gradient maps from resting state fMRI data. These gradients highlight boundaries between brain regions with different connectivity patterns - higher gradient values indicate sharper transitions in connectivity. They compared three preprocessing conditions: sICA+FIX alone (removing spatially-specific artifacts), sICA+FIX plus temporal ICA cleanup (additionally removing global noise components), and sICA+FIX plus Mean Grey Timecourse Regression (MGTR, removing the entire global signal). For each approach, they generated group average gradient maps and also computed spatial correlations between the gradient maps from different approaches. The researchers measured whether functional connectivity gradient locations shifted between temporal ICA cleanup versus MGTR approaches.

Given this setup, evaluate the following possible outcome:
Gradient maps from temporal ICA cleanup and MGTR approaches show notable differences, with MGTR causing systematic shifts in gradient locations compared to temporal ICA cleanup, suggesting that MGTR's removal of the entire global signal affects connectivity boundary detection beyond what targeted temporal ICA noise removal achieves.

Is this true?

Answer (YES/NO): YES